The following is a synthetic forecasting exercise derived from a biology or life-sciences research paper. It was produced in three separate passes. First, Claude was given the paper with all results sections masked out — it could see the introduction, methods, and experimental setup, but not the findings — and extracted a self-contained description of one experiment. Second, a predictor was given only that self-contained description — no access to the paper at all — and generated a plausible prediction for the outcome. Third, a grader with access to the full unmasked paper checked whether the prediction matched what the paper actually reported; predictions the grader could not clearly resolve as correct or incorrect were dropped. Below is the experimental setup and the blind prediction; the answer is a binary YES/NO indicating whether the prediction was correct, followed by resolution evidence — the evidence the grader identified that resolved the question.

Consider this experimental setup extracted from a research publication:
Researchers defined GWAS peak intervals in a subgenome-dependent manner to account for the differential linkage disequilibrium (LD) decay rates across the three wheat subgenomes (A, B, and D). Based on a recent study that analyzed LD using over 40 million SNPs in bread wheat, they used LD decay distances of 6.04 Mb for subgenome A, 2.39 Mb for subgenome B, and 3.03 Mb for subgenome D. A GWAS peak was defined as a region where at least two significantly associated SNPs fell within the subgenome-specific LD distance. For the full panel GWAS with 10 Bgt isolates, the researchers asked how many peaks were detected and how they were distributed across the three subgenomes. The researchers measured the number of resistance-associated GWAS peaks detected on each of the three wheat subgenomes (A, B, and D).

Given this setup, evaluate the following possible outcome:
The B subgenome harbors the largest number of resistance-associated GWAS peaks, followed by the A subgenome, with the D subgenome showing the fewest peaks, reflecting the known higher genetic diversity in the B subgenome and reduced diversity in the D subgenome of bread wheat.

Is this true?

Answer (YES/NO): NO